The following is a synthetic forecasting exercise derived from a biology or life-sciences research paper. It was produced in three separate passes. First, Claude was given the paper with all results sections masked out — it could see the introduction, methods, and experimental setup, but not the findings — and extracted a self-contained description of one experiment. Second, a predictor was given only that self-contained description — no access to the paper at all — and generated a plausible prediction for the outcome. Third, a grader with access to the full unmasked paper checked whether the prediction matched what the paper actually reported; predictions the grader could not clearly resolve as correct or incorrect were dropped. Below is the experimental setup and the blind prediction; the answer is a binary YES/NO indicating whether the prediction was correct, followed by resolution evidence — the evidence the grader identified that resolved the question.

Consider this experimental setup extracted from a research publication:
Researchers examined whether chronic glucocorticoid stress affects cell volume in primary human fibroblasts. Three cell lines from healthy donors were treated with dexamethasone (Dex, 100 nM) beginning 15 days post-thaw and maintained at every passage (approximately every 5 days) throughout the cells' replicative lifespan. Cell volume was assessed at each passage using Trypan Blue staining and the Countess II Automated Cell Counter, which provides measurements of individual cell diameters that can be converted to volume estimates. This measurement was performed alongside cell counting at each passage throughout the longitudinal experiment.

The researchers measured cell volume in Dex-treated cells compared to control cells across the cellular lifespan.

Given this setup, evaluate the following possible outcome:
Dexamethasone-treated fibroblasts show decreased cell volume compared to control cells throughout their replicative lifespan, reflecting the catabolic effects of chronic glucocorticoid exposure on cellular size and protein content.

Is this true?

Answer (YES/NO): YES